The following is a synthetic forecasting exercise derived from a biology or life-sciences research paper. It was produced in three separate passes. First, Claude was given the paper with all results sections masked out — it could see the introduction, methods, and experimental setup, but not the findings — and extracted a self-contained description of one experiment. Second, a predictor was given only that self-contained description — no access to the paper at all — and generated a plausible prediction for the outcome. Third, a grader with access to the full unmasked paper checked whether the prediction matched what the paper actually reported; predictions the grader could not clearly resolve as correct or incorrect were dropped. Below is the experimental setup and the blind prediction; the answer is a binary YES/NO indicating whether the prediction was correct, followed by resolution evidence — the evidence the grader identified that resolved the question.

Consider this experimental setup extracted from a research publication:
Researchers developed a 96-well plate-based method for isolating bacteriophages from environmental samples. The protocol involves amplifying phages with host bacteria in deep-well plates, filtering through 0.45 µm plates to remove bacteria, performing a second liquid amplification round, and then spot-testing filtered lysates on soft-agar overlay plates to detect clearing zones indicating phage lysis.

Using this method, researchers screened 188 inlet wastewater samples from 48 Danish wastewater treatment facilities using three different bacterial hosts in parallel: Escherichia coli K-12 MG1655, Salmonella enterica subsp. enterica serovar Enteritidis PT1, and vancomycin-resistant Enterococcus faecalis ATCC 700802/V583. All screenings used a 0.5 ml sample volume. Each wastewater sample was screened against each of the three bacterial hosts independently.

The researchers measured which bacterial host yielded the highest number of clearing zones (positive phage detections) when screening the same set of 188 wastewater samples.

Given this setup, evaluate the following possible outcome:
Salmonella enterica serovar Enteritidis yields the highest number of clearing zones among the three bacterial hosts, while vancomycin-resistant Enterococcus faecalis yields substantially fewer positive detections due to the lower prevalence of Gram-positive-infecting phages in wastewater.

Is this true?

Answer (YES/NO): NO